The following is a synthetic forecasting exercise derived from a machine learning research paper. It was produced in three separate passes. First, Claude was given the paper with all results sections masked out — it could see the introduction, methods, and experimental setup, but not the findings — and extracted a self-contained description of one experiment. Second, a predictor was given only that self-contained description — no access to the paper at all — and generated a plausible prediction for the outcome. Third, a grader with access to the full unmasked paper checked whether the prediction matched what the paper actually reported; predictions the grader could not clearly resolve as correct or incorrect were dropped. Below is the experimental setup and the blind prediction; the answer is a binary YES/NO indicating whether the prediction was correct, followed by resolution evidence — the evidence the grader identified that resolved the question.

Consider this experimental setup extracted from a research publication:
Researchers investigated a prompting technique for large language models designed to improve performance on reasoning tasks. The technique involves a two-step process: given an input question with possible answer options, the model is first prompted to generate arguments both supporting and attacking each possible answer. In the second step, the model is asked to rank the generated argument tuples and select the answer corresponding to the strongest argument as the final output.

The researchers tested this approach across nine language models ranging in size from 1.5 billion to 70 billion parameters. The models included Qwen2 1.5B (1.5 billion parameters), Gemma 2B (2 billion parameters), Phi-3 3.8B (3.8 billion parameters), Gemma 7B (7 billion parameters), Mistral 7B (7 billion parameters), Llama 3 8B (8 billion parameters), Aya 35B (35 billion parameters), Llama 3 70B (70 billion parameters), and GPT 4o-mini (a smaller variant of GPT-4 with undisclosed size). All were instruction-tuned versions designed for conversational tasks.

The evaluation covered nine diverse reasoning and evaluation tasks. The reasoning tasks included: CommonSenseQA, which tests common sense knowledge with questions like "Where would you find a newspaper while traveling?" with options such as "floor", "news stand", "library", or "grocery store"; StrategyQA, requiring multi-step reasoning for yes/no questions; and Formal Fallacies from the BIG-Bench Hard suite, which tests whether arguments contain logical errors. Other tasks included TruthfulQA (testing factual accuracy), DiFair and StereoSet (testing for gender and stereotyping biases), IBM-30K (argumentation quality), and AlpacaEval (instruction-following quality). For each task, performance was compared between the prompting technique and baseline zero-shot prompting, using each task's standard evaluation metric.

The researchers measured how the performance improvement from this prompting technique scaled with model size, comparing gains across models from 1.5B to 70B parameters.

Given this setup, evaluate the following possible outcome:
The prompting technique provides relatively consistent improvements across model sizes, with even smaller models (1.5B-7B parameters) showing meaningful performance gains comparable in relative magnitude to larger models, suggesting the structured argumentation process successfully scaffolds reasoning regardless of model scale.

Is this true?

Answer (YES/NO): NO